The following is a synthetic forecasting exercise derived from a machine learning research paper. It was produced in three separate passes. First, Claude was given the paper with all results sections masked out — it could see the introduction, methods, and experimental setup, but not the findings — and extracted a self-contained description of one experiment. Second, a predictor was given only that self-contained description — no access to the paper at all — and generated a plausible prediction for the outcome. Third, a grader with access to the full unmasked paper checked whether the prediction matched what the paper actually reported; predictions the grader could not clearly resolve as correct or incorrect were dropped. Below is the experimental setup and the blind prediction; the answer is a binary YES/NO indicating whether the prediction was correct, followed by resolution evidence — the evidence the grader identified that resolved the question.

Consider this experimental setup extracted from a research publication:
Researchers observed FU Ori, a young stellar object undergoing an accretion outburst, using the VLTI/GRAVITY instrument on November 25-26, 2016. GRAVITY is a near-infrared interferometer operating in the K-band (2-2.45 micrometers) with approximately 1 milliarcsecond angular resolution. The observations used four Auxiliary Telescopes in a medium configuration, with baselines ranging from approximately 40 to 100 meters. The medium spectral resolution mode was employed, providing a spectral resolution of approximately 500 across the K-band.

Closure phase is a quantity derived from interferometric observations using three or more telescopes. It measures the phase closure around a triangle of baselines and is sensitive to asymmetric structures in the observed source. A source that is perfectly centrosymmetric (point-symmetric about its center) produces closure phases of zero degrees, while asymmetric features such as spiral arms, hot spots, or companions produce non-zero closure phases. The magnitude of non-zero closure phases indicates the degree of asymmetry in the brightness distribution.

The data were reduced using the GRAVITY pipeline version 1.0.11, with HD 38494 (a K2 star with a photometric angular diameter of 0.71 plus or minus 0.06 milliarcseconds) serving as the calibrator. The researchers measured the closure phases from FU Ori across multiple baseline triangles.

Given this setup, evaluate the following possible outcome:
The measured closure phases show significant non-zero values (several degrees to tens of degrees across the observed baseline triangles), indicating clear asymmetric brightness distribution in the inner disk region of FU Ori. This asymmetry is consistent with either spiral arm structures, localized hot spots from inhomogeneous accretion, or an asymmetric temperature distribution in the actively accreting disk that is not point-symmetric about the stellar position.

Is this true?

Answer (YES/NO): NO